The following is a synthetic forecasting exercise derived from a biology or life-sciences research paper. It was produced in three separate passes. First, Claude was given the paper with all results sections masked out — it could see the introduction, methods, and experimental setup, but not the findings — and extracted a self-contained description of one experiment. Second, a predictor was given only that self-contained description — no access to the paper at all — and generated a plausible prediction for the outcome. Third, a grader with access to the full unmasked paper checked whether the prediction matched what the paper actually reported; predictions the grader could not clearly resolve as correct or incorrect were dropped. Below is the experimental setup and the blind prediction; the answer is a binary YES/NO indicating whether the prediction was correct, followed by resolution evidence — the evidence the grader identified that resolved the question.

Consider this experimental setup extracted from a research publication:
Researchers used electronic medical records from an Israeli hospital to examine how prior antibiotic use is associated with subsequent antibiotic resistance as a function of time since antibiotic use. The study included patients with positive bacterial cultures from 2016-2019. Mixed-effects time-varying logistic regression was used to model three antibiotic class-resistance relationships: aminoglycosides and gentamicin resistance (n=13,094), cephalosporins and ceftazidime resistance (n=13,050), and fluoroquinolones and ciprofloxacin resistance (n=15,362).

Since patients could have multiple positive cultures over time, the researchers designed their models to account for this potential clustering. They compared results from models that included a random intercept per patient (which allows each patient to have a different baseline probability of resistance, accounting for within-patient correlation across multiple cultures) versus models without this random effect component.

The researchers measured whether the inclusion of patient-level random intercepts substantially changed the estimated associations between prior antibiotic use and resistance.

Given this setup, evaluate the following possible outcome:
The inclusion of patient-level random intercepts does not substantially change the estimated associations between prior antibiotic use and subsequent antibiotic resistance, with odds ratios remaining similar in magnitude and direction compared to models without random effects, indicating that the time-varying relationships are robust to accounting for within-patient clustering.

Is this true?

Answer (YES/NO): YES